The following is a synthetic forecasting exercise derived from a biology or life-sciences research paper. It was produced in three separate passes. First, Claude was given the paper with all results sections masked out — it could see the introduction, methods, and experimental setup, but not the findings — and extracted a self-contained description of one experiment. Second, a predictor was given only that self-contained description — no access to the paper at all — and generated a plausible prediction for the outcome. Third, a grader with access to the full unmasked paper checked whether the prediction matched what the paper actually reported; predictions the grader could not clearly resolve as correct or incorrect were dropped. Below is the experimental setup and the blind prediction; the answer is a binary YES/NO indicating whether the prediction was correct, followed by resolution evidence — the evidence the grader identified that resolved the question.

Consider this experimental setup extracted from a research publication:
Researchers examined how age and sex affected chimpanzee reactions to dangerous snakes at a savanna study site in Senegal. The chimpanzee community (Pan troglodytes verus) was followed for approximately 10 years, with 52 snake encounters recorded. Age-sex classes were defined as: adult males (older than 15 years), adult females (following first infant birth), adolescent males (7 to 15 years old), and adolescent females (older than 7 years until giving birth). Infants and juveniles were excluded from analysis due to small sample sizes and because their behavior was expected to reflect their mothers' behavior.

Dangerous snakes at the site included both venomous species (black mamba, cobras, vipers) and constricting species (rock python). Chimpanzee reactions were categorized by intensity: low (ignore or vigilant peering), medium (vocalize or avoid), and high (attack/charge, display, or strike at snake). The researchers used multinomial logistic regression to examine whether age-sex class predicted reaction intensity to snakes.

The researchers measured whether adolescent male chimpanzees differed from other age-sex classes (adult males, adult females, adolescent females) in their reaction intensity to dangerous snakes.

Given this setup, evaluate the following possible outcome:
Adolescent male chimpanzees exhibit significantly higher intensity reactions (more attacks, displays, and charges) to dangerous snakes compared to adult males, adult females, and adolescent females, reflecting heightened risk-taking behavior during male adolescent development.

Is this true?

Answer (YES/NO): YES